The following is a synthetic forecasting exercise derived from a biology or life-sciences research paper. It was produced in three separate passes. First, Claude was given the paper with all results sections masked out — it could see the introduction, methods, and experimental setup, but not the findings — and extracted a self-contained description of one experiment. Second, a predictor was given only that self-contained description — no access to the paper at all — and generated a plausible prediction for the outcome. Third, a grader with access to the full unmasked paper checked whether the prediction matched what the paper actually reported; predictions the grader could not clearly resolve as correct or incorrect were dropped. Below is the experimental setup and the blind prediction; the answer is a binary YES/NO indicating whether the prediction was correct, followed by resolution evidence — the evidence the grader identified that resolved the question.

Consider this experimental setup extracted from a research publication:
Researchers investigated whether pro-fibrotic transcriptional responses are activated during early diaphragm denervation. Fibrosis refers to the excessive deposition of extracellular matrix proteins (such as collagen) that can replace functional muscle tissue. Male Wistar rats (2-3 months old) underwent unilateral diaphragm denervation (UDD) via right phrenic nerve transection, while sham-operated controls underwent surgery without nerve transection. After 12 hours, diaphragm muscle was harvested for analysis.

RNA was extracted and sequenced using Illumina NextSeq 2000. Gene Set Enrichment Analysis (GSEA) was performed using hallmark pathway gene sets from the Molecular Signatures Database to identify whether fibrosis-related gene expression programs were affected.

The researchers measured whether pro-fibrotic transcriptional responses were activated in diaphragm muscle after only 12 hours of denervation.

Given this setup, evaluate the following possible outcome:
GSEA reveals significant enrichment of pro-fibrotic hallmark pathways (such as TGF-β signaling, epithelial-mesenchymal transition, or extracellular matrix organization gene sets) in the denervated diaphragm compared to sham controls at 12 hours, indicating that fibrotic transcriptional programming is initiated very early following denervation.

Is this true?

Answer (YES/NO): YES